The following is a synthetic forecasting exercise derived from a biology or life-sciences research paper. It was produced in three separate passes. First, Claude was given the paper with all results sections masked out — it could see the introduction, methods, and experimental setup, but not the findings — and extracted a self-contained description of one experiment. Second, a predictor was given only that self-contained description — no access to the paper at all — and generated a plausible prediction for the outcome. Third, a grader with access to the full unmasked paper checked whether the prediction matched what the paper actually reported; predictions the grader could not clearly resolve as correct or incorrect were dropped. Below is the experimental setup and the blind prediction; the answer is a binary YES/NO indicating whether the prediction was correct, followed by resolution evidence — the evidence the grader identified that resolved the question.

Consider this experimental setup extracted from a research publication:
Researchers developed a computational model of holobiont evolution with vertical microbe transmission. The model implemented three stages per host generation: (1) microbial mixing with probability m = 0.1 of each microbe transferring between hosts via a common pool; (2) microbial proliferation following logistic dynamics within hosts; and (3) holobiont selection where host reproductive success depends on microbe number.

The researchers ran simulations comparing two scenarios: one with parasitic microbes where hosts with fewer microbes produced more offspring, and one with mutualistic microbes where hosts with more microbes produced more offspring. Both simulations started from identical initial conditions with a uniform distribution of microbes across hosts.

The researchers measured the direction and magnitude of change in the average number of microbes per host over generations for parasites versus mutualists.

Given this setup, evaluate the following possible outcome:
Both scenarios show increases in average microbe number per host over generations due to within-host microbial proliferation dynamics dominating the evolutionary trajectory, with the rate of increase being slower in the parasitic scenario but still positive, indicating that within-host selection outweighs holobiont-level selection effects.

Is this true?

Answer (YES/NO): NO